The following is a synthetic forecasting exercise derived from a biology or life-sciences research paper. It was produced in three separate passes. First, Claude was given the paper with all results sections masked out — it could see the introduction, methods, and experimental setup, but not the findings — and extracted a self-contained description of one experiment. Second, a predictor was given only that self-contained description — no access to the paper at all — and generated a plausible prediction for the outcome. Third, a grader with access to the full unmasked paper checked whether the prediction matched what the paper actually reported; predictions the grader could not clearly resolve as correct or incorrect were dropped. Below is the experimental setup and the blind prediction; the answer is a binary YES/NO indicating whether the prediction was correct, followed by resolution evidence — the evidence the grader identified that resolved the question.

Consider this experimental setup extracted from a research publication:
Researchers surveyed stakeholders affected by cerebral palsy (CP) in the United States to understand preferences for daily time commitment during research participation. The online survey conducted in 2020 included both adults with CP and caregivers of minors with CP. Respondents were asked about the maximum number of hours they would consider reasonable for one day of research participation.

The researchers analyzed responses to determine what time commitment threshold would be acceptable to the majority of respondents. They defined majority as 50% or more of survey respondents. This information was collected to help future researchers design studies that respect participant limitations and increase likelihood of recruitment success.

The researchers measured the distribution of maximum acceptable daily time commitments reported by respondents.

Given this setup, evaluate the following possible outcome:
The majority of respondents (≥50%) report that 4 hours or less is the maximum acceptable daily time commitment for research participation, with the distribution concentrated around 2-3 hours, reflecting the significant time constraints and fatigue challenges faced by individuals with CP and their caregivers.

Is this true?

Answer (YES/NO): NO